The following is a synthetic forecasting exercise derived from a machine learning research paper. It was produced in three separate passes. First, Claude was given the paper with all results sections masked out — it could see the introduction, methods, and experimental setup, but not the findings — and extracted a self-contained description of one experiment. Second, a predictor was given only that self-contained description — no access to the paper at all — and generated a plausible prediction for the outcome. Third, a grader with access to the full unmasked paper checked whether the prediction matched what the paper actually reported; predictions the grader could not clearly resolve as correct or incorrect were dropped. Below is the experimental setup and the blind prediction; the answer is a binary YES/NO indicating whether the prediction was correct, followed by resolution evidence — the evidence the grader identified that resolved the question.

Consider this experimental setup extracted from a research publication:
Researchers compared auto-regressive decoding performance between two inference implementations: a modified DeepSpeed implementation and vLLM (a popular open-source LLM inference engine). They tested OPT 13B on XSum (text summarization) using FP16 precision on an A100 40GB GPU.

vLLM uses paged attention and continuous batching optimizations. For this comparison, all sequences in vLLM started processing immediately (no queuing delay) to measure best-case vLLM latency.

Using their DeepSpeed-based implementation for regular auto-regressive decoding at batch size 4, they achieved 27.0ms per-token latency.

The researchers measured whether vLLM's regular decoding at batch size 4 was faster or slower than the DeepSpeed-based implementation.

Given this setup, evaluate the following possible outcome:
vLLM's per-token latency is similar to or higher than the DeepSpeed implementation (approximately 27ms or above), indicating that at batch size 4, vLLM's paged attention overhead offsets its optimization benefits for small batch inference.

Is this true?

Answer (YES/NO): NO